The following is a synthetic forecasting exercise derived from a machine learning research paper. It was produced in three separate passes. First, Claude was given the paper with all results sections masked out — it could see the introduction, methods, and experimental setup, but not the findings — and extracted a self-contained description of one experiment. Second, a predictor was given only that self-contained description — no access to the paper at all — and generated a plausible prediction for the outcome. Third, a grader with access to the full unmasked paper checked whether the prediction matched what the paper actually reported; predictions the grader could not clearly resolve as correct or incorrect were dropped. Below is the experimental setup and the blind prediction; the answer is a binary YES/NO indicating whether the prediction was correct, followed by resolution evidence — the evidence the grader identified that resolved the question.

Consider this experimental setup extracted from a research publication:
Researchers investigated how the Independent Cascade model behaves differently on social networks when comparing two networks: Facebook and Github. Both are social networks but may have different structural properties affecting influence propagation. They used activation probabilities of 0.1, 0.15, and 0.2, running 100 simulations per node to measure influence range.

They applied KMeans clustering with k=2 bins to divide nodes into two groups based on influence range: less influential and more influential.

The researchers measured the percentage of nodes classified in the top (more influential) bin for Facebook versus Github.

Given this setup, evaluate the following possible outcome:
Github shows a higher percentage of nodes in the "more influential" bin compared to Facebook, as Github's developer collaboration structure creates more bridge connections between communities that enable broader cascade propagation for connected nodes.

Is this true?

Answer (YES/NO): YES